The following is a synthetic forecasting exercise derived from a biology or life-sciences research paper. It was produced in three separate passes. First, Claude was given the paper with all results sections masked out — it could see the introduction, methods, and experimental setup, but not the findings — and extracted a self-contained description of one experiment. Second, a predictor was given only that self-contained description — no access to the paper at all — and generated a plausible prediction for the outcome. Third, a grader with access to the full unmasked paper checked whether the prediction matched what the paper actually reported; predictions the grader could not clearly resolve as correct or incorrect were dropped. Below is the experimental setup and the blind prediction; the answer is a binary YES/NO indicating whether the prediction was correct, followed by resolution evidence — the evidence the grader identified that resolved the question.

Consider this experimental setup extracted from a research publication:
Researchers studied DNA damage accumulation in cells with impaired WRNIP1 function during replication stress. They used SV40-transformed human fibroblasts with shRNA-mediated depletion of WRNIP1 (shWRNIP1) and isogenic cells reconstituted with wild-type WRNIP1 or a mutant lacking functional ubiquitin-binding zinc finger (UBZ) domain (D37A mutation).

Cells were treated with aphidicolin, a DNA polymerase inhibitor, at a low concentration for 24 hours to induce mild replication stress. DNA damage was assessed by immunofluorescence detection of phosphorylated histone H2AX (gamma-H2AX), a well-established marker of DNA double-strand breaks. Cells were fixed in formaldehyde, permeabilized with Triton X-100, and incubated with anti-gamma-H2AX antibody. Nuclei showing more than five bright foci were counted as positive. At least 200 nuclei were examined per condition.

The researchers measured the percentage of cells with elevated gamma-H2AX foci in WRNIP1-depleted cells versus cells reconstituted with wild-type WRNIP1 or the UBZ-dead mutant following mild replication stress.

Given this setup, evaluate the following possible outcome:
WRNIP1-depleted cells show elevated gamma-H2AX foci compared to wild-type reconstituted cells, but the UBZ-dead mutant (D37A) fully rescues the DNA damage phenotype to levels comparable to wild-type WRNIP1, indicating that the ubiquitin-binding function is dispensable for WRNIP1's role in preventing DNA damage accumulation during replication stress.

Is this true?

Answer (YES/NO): NO